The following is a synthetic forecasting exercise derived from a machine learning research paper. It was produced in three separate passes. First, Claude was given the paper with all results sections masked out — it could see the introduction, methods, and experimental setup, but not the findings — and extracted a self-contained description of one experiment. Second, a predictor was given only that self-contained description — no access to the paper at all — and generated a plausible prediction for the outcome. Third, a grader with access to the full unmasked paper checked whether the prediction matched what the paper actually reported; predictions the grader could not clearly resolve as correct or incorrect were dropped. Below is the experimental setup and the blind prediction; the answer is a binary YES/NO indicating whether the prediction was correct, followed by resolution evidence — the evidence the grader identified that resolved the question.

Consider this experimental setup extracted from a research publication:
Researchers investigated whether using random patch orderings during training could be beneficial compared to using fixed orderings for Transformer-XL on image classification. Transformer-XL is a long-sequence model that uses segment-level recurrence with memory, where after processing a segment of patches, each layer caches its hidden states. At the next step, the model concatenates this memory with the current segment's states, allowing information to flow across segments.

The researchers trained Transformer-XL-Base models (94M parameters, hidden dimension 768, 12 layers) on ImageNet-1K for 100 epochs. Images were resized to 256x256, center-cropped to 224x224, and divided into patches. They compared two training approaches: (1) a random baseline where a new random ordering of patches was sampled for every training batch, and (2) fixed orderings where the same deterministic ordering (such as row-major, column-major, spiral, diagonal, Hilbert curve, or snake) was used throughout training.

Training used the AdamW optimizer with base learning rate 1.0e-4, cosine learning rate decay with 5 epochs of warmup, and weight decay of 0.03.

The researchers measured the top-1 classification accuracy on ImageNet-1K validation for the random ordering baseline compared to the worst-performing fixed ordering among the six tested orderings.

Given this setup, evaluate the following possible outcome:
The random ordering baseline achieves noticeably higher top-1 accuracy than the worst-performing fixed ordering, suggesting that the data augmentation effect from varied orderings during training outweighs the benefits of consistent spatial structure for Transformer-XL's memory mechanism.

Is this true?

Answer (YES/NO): NO